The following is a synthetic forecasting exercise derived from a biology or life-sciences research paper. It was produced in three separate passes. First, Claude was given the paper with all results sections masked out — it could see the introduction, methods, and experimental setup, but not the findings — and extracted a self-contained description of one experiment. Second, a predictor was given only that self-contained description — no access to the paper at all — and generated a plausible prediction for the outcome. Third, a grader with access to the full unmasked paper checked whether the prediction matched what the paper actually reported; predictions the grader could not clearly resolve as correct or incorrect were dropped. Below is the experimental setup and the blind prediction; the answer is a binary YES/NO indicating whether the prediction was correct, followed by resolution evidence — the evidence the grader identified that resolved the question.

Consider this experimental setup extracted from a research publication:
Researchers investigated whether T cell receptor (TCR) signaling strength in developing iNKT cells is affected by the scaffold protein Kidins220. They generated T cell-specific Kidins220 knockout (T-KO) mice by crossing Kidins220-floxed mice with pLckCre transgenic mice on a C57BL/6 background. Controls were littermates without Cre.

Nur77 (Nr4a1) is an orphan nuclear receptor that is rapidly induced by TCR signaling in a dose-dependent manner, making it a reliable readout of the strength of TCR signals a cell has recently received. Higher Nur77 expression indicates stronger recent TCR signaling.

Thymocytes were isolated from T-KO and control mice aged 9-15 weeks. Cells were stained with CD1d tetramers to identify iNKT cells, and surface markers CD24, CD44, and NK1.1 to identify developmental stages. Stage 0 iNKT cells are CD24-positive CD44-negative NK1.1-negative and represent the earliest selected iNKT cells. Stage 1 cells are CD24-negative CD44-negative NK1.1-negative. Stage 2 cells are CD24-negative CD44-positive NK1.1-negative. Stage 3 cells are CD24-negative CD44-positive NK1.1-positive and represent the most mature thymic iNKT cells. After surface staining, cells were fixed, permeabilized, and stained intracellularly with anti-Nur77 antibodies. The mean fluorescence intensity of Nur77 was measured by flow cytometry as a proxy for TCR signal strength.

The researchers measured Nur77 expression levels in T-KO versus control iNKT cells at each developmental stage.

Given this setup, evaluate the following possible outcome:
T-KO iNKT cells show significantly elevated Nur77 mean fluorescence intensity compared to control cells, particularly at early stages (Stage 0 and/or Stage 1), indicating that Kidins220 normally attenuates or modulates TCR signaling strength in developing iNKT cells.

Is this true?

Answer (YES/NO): NO